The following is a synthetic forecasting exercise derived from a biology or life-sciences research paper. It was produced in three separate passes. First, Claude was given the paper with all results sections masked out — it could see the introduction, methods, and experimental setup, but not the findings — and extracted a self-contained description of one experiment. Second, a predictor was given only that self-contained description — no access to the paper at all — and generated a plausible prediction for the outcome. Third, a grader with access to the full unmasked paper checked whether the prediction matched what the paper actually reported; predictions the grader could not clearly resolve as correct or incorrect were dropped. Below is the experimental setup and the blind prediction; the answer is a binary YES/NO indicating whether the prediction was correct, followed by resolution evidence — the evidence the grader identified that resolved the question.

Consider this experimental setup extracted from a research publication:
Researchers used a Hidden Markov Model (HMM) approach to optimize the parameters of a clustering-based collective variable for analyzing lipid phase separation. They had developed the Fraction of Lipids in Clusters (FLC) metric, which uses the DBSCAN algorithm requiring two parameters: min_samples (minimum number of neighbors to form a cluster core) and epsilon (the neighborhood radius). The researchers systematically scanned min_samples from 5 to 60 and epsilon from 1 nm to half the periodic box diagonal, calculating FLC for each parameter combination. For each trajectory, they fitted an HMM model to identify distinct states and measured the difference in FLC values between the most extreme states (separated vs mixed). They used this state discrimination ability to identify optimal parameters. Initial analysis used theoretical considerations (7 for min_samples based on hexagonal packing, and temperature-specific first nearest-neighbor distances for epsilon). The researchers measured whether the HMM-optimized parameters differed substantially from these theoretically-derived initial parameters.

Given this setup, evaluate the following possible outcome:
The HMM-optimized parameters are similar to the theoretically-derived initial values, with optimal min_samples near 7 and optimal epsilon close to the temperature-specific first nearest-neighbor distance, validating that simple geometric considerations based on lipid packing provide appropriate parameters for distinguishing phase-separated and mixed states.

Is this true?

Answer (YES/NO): NO